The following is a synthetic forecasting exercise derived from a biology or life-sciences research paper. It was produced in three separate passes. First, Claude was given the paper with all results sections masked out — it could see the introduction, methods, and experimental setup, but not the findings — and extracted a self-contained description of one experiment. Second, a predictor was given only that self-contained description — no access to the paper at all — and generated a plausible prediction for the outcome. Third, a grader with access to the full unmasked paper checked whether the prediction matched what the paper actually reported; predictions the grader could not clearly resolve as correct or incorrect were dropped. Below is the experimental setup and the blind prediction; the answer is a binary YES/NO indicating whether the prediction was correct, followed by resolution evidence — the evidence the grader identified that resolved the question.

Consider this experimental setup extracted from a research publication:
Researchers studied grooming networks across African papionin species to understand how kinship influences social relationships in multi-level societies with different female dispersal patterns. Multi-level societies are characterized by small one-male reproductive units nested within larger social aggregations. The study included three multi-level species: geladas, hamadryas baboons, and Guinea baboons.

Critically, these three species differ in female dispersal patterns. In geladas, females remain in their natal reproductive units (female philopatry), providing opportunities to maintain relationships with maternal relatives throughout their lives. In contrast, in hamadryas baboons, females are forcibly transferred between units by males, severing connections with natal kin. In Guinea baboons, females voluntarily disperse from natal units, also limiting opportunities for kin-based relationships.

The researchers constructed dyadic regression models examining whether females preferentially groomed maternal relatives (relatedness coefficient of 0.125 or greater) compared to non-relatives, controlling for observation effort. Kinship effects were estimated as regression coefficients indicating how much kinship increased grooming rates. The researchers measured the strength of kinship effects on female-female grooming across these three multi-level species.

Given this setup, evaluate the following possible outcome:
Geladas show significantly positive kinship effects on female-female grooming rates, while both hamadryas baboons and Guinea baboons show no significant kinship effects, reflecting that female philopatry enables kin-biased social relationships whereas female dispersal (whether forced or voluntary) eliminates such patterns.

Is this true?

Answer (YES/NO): NO